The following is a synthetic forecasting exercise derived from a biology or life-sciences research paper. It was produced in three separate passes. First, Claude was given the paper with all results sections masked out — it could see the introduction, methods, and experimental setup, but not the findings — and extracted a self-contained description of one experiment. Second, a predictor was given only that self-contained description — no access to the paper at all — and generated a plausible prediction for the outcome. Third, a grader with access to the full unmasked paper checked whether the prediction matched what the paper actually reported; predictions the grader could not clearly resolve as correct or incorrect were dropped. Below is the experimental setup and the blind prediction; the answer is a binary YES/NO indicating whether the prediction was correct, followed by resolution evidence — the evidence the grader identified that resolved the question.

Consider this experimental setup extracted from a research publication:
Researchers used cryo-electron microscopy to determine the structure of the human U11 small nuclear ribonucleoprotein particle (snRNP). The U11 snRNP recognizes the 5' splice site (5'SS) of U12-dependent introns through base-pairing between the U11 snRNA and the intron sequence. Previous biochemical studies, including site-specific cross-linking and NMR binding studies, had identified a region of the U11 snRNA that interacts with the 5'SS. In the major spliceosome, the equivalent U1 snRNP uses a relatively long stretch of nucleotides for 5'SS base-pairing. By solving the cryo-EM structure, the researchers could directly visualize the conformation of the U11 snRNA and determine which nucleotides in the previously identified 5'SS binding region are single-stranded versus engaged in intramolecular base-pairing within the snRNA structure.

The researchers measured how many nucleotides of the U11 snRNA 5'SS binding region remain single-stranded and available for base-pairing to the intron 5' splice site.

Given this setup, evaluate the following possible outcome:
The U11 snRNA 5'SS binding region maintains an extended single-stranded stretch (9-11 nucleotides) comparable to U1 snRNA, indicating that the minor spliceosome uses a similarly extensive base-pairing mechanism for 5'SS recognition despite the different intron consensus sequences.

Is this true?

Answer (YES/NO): NO